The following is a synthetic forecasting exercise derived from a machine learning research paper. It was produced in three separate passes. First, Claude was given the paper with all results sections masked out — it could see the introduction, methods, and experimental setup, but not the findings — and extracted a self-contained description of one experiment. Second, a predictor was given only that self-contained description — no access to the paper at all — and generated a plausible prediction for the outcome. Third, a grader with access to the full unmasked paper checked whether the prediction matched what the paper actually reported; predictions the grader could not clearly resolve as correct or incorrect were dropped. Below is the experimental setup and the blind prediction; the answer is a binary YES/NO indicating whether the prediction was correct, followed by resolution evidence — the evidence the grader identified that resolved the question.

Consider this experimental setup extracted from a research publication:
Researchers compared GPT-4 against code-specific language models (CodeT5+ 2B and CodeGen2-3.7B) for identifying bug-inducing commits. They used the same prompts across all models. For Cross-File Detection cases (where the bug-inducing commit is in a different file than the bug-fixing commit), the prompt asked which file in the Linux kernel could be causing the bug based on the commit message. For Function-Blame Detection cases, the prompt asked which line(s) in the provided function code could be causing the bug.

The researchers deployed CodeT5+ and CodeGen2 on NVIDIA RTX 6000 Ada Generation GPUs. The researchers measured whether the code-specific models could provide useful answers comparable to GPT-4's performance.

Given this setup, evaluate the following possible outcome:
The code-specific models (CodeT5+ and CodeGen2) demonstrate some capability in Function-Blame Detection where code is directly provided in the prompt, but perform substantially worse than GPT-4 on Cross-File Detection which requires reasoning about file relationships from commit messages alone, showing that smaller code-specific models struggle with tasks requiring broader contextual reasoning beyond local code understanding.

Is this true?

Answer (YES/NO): NO